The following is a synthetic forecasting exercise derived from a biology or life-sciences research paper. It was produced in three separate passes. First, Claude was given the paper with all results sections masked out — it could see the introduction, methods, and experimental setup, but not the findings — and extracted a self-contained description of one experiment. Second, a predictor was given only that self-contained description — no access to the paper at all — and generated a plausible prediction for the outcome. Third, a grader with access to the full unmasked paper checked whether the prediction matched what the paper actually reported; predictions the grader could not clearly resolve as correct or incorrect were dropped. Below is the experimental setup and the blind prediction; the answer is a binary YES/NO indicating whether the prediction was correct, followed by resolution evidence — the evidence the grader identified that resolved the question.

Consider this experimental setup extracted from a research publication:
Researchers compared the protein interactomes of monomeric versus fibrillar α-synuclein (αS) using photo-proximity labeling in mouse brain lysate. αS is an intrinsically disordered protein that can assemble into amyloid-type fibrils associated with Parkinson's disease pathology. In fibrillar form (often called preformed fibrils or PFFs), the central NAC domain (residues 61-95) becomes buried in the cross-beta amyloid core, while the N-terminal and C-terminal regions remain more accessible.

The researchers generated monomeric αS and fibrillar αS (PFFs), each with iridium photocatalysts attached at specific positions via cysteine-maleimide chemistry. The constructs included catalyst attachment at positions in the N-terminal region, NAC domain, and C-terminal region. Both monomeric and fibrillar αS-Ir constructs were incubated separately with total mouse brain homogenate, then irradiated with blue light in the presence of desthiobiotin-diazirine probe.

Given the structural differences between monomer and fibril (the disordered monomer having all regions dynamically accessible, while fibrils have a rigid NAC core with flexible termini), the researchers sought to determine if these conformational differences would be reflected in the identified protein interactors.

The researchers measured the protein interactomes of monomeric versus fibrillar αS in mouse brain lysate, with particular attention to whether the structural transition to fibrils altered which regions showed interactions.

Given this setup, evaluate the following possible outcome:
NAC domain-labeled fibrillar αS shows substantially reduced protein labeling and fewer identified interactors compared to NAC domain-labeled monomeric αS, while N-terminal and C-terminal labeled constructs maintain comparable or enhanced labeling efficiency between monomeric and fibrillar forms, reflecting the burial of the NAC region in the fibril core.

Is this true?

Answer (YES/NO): NO